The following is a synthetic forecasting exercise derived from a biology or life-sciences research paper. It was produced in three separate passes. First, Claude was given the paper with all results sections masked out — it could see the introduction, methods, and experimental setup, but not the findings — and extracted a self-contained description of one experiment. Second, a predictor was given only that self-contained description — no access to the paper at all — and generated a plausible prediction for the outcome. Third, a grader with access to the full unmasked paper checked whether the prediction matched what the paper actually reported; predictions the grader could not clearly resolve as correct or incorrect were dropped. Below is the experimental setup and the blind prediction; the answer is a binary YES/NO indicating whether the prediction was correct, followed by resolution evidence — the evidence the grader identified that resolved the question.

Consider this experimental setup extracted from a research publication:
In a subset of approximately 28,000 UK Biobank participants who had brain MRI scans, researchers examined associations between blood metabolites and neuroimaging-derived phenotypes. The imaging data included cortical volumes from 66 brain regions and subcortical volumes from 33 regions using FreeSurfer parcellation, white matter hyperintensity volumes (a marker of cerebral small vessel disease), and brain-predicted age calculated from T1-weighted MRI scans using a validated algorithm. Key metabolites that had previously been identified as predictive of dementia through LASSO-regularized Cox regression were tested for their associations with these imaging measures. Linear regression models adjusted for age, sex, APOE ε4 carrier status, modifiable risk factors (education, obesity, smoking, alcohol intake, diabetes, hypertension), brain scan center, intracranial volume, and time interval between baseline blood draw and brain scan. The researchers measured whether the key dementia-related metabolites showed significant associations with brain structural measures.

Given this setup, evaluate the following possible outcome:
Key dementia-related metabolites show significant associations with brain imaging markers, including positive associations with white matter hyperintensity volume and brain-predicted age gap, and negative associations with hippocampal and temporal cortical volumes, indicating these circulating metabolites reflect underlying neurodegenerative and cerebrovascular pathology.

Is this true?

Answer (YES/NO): NO